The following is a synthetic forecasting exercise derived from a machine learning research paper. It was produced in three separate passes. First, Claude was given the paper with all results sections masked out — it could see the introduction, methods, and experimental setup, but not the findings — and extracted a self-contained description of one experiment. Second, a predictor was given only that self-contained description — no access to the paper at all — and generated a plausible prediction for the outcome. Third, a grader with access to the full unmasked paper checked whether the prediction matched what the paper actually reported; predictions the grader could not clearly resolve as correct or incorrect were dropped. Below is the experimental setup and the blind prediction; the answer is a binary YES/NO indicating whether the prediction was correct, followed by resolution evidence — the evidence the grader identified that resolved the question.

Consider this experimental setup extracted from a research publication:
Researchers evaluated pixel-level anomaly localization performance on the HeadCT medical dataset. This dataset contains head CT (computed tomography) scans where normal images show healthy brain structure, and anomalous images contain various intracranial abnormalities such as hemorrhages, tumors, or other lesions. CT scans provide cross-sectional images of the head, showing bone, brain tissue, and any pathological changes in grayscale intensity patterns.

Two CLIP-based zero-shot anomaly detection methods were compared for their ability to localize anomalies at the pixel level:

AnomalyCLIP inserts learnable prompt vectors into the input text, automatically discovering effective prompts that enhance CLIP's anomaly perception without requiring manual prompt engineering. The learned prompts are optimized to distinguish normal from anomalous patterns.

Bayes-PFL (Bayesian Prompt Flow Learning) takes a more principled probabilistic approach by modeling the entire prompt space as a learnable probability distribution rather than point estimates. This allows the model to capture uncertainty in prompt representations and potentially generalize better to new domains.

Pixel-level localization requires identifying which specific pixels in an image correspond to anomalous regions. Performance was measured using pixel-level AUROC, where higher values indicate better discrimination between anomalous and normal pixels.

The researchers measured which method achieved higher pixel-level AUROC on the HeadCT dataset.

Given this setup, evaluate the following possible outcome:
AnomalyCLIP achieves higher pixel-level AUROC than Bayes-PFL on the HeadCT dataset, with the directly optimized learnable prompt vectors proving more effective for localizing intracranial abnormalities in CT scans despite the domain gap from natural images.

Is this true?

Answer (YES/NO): NO